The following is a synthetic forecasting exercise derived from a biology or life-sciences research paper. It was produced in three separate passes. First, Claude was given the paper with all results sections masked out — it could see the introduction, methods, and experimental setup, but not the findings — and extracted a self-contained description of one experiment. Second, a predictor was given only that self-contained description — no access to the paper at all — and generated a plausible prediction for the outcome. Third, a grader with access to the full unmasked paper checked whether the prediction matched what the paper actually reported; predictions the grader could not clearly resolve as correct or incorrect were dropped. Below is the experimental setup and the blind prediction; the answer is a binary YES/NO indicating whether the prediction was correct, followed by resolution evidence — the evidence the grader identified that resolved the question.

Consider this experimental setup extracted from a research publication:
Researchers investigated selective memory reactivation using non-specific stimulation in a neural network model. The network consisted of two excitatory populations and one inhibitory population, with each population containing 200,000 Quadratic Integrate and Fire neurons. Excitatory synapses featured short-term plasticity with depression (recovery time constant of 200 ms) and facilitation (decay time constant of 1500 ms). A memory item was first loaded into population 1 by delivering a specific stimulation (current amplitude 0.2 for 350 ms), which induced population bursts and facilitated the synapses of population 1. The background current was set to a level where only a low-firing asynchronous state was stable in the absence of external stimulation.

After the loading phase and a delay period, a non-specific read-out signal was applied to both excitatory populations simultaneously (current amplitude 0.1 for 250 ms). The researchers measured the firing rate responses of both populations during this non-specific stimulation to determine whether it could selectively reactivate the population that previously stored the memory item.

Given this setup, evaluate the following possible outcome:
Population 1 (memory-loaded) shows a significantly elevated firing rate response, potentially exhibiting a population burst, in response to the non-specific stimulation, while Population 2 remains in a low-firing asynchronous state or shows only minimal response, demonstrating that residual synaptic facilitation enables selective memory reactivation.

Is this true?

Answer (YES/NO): YES